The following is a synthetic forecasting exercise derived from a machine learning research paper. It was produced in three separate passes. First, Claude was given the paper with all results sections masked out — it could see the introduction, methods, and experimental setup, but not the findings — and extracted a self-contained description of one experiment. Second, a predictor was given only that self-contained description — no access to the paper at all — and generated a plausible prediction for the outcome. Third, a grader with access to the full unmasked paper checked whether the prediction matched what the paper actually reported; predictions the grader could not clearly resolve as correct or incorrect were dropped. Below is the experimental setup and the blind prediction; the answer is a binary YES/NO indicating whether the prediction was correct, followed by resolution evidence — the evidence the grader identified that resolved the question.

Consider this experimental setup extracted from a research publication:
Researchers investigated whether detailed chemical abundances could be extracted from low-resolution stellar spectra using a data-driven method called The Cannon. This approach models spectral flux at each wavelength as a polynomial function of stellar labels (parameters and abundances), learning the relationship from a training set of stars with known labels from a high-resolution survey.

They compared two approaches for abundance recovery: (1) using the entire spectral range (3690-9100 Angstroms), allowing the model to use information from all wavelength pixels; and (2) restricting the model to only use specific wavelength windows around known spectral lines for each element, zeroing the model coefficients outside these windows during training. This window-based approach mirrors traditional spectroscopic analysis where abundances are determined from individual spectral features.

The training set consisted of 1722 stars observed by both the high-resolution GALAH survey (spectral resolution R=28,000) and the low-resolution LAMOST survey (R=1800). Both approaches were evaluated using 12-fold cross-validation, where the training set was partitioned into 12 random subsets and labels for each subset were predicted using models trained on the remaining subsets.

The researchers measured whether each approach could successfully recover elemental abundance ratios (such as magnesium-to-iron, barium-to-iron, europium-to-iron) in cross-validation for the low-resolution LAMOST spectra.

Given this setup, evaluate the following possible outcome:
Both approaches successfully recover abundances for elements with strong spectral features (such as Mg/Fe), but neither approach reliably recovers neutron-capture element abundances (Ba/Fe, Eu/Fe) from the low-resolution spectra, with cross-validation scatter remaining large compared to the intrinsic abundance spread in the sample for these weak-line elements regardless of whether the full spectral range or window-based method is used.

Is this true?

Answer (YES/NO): NO